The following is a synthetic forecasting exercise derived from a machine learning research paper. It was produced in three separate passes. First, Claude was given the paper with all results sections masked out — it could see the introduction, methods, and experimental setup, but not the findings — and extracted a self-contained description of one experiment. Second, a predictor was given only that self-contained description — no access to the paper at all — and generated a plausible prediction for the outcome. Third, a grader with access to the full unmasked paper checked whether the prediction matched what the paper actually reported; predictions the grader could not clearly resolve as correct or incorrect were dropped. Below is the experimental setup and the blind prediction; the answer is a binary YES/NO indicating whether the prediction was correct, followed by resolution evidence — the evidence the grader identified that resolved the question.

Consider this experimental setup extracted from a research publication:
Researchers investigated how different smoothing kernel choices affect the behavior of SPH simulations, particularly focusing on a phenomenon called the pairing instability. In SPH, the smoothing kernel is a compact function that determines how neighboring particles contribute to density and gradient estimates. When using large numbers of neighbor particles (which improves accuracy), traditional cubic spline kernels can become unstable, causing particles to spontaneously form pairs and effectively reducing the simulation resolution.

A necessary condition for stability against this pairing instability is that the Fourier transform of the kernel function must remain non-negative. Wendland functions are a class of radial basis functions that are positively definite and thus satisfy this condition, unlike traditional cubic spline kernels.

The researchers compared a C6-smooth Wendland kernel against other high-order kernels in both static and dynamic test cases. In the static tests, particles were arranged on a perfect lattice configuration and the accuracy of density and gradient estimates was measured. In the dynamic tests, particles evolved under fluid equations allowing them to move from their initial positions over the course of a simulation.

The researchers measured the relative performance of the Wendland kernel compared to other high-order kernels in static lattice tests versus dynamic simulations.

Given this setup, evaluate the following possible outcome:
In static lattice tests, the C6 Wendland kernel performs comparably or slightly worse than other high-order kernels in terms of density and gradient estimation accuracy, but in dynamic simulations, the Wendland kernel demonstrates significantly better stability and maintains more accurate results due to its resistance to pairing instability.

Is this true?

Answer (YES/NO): YES